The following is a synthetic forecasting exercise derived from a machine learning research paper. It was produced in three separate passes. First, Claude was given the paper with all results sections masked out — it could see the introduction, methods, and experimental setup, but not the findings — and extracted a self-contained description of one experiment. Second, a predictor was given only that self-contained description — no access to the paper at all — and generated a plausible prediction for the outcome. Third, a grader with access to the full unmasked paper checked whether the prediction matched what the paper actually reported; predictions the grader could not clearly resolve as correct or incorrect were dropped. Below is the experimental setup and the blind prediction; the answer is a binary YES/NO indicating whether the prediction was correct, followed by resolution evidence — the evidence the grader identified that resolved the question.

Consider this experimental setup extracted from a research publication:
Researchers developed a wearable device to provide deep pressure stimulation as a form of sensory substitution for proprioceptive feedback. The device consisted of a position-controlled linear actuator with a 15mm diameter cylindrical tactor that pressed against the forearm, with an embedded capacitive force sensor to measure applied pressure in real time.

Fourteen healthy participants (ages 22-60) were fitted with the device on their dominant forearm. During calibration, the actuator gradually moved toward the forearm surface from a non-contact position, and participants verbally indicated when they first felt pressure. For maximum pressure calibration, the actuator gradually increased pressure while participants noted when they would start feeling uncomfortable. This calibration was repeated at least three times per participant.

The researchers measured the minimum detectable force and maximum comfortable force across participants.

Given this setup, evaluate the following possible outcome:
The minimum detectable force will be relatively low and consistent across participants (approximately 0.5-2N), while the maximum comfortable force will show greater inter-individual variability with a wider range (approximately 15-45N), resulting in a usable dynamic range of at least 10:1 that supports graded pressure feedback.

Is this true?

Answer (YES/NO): NO